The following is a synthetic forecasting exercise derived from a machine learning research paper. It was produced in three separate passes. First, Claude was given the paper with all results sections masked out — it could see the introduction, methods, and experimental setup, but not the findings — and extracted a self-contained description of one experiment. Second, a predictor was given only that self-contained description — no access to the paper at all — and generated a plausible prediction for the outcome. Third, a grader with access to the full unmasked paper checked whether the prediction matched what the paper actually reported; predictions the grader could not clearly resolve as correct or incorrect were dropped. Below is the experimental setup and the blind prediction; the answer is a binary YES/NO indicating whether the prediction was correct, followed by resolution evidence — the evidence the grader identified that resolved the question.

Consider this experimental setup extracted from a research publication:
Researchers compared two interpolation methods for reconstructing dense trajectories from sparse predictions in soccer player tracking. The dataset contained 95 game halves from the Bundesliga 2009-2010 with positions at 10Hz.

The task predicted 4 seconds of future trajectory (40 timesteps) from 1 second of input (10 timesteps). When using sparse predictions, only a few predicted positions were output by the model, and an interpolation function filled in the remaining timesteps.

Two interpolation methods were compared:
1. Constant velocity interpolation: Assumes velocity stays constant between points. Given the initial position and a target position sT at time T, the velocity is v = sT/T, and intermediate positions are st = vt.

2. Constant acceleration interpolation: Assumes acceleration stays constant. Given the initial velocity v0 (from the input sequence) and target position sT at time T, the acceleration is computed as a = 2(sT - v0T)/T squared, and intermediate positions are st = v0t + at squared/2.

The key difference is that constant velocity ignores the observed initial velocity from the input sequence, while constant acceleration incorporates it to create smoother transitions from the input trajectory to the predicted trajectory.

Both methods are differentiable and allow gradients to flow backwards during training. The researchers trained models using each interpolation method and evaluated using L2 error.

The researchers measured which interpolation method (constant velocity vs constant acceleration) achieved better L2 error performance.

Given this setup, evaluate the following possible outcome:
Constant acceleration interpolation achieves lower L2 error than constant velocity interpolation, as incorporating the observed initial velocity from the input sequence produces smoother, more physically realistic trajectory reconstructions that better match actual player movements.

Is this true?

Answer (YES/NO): YES